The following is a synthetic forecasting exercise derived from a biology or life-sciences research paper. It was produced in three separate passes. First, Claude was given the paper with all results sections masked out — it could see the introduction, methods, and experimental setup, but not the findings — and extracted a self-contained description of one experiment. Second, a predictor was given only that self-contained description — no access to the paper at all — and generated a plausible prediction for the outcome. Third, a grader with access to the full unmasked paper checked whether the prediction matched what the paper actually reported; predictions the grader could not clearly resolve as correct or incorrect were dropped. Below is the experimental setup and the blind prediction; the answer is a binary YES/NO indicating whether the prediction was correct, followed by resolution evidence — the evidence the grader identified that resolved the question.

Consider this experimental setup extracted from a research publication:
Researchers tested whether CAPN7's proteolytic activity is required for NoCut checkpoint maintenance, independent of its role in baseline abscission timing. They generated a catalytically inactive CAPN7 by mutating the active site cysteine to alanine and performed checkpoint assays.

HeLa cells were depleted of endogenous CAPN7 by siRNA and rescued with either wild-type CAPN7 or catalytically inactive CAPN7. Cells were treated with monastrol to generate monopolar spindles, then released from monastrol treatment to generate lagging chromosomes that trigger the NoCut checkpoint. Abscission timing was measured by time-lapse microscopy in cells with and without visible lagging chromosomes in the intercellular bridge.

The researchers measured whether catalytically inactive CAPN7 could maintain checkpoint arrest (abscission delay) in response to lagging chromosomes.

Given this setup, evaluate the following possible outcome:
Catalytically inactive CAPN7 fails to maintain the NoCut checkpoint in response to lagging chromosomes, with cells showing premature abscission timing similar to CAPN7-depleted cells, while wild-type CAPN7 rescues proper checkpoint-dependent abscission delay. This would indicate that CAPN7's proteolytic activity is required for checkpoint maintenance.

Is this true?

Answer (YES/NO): YES